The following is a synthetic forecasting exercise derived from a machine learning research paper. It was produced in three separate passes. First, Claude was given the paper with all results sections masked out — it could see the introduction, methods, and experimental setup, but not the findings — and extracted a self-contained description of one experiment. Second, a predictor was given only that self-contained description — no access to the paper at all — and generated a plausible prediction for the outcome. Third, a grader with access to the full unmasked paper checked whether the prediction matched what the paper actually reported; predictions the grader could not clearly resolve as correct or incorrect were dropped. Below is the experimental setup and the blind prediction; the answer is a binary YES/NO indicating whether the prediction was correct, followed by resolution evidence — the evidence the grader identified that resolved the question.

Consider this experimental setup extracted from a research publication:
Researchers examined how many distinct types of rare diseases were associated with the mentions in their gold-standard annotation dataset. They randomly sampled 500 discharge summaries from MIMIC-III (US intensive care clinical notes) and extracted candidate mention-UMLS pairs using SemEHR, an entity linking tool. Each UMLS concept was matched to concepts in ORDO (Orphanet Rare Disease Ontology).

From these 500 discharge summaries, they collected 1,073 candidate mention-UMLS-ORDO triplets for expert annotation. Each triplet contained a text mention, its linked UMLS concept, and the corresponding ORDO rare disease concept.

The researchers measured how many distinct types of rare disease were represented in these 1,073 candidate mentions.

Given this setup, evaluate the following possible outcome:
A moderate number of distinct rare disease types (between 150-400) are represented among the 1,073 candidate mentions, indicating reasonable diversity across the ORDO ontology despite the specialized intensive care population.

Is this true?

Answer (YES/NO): NO